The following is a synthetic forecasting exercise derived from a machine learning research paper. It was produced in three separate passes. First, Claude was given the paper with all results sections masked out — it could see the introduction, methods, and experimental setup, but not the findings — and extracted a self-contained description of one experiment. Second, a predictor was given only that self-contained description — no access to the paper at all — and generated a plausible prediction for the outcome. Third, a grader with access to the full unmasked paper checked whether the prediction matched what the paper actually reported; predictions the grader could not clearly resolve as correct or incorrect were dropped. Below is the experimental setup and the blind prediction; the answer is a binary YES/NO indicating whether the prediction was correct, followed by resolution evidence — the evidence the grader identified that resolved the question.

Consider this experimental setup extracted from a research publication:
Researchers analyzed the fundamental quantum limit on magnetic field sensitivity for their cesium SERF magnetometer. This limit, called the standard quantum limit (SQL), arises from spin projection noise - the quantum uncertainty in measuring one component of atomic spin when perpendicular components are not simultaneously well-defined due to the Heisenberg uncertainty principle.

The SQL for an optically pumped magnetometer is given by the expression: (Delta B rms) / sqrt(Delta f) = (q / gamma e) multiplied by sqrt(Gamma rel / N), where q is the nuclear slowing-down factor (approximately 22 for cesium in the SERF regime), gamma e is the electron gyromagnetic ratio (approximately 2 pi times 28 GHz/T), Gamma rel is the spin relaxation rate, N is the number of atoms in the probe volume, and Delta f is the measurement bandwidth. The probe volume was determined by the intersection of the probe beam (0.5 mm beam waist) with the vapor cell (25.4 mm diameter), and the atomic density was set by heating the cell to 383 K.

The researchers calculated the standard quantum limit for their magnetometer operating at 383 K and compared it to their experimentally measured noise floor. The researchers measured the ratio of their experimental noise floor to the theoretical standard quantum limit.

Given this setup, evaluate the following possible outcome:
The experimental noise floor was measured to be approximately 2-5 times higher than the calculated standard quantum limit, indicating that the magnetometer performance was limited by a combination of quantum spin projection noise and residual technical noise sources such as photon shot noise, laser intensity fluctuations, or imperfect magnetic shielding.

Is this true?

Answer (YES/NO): NO